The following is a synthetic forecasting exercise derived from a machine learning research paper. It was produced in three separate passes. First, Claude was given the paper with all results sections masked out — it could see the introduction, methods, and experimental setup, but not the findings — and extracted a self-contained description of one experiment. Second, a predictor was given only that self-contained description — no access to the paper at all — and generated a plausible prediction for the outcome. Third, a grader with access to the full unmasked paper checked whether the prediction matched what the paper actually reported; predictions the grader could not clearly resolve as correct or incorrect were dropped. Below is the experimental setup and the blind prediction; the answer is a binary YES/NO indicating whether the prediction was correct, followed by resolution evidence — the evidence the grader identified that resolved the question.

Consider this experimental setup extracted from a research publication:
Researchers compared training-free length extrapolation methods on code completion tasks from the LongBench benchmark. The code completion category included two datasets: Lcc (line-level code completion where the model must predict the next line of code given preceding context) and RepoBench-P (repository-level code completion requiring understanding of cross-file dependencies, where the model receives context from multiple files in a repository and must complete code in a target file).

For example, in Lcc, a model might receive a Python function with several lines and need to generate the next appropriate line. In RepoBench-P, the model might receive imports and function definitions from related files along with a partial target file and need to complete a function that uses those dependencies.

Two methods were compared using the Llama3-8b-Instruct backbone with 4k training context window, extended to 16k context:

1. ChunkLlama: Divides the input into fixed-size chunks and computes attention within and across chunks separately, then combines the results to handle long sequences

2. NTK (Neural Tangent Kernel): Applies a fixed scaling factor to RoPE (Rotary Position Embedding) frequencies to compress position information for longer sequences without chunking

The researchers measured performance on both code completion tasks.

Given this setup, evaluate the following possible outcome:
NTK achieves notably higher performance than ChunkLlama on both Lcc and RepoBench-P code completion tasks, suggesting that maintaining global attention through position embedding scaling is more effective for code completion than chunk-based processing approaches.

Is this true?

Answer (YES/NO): NO